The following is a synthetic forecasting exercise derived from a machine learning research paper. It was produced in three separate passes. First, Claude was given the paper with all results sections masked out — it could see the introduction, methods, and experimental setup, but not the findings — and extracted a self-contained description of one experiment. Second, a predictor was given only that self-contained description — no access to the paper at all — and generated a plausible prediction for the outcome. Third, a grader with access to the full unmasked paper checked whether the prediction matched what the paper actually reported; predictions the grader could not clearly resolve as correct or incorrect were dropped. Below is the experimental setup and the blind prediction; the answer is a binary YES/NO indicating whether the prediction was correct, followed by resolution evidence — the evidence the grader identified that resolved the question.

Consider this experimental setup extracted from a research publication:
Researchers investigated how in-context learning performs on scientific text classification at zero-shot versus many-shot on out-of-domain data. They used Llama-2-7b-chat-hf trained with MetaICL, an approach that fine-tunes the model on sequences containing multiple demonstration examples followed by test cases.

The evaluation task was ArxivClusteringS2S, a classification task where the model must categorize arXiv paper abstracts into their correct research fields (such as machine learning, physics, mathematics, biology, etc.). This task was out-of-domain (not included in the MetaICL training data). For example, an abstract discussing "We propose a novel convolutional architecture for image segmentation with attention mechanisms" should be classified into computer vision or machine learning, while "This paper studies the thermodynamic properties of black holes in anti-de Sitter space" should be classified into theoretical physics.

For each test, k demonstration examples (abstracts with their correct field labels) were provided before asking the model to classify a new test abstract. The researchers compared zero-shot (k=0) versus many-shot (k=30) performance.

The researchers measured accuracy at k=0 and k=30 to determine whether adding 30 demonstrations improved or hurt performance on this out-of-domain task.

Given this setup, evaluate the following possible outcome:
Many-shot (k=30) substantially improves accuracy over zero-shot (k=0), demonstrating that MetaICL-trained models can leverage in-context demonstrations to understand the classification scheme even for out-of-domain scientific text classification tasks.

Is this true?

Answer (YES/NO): NO